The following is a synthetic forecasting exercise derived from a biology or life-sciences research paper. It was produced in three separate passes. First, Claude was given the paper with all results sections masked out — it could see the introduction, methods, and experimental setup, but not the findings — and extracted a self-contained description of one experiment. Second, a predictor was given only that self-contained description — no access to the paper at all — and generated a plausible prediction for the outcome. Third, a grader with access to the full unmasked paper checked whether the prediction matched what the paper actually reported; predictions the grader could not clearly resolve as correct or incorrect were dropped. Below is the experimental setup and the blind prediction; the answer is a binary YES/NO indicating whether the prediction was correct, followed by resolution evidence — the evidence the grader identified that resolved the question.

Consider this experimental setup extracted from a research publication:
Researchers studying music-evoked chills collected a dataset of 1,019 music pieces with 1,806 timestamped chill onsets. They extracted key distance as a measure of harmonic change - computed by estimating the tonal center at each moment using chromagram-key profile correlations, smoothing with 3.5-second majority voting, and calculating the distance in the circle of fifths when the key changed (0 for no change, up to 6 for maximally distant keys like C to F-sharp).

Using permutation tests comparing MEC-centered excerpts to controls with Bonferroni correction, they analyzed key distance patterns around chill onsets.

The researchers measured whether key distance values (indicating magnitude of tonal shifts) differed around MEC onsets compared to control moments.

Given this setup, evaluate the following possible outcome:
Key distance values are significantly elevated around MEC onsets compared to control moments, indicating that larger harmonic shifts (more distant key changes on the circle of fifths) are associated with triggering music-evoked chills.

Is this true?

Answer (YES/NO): NO